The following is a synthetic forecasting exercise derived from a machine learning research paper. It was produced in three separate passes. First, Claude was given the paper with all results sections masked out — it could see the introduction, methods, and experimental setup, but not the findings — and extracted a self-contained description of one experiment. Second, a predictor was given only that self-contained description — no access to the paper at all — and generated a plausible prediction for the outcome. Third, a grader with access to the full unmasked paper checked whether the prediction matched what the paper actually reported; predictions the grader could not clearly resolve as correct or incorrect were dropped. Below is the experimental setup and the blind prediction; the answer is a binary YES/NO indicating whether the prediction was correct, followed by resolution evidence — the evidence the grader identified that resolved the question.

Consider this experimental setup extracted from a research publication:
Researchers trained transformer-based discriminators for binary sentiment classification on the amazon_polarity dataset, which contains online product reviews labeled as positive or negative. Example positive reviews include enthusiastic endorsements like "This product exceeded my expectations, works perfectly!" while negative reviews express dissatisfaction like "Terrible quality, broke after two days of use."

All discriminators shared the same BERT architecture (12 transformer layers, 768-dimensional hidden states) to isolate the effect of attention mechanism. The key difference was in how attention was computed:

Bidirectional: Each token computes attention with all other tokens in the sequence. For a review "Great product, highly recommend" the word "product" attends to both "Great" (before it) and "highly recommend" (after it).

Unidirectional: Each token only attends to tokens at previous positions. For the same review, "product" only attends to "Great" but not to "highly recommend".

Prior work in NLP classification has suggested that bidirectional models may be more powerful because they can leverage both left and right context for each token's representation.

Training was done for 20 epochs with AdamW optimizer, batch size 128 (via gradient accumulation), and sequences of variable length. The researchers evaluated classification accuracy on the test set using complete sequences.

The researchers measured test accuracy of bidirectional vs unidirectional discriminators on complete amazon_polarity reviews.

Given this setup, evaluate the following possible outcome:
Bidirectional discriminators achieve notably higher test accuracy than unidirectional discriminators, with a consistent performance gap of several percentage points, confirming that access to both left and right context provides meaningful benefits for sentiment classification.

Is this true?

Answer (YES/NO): NO